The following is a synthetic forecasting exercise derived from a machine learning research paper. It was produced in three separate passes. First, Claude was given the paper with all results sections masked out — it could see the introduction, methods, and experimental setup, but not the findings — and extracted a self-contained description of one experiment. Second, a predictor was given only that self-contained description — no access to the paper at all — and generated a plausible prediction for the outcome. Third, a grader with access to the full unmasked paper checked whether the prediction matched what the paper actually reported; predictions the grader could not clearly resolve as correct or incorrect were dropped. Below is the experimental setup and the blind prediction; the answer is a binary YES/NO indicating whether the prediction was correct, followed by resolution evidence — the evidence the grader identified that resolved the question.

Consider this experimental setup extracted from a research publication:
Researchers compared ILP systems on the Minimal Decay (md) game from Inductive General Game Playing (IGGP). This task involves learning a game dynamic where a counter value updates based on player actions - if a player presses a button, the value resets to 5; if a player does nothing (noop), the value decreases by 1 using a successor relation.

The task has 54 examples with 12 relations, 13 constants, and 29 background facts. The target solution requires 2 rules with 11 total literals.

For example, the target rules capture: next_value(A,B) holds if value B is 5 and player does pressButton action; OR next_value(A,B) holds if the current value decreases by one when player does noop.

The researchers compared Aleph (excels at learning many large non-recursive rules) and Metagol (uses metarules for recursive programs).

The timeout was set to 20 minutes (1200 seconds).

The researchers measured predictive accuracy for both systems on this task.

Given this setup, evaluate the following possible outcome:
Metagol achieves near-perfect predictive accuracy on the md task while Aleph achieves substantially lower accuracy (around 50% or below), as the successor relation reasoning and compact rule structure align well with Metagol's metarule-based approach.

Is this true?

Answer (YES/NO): NO